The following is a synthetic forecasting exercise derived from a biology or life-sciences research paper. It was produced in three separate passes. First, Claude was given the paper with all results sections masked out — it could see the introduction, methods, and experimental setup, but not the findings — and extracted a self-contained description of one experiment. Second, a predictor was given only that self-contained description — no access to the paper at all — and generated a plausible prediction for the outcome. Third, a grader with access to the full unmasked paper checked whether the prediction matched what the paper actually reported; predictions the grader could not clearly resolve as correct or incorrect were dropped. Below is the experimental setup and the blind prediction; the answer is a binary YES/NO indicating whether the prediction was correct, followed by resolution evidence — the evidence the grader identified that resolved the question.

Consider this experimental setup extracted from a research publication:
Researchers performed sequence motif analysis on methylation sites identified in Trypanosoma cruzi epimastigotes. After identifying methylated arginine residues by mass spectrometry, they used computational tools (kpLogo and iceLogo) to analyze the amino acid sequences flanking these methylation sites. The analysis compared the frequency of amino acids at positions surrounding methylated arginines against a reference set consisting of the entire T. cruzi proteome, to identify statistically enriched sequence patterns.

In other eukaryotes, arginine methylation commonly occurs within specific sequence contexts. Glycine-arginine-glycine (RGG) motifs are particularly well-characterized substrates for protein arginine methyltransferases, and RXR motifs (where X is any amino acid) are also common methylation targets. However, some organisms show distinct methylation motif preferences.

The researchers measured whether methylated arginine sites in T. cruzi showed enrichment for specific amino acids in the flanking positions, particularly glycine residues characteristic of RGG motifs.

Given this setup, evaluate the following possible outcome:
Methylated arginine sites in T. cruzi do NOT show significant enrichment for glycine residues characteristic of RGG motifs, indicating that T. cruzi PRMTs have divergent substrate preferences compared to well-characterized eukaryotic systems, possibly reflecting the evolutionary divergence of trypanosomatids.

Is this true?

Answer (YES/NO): YES